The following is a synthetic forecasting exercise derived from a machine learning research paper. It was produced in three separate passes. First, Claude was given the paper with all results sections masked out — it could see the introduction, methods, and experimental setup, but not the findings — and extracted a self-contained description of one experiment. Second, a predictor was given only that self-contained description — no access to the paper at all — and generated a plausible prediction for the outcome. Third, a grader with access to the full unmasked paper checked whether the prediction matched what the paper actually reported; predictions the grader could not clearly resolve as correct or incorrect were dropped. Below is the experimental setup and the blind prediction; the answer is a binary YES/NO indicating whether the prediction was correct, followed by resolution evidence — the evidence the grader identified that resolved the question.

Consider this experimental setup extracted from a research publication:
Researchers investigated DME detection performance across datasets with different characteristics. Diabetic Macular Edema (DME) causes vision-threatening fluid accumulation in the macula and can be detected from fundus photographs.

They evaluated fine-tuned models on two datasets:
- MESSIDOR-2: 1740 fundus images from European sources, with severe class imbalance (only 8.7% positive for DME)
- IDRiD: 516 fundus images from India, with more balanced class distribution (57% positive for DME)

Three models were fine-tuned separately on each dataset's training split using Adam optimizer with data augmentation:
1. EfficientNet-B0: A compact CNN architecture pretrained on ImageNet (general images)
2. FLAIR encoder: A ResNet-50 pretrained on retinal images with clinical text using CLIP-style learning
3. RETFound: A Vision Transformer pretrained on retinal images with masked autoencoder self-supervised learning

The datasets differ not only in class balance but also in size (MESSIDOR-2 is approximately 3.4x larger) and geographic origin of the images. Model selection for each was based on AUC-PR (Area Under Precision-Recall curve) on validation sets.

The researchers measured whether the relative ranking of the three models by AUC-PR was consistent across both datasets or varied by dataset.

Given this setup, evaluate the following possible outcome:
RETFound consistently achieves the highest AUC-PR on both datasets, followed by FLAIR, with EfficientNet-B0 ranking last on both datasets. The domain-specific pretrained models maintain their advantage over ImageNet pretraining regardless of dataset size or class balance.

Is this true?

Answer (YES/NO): NO